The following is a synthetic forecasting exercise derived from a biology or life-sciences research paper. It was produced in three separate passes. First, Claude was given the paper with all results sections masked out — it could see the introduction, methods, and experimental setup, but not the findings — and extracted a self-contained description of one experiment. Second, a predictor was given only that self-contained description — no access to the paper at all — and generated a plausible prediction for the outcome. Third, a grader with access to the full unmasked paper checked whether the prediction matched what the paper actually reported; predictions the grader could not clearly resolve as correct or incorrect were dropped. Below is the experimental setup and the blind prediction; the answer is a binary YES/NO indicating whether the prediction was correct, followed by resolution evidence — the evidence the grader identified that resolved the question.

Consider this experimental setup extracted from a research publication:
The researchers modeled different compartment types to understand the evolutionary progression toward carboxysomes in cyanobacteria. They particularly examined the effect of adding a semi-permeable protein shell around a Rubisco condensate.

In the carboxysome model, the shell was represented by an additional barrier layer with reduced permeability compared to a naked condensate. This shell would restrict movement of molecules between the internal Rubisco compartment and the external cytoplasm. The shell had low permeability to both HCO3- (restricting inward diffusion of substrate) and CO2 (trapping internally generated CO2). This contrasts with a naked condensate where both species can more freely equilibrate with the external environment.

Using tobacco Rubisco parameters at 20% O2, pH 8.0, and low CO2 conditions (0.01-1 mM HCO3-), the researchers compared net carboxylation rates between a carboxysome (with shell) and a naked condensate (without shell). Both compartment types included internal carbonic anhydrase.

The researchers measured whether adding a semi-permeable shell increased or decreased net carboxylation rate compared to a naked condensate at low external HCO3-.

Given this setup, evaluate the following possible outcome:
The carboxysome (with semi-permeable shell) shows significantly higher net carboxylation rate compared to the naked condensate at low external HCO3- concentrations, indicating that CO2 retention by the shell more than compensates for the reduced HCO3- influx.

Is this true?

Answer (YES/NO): YES